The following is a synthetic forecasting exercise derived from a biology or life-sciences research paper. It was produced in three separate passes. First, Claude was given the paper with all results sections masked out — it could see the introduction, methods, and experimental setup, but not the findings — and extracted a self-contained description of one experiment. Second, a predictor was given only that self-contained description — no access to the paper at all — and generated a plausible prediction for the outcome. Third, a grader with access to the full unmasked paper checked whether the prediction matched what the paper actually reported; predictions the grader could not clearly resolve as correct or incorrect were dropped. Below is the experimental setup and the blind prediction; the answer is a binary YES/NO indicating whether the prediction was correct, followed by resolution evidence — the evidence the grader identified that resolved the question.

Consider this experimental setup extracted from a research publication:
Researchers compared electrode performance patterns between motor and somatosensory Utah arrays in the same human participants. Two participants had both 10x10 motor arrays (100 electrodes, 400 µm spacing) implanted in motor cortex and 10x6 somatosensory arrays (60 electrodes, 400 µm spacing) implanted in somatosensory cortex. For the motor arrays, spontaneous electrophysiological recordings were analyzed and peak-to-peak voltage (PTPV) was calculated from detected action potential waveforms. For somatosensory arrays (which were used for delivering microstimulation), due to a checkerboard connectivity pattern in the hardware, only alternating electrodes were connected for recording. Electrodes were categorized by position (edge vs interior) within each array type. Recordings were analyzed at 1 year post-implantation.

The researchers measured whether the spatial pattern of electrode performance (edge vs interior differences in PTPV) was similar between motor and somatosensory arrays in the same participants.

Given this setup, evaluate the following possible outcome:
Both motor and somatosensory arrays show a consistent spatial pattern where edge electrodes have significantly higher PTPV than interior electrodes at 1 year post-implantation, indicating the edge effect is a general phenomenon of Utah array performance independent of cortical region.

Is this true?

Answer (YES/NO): NO